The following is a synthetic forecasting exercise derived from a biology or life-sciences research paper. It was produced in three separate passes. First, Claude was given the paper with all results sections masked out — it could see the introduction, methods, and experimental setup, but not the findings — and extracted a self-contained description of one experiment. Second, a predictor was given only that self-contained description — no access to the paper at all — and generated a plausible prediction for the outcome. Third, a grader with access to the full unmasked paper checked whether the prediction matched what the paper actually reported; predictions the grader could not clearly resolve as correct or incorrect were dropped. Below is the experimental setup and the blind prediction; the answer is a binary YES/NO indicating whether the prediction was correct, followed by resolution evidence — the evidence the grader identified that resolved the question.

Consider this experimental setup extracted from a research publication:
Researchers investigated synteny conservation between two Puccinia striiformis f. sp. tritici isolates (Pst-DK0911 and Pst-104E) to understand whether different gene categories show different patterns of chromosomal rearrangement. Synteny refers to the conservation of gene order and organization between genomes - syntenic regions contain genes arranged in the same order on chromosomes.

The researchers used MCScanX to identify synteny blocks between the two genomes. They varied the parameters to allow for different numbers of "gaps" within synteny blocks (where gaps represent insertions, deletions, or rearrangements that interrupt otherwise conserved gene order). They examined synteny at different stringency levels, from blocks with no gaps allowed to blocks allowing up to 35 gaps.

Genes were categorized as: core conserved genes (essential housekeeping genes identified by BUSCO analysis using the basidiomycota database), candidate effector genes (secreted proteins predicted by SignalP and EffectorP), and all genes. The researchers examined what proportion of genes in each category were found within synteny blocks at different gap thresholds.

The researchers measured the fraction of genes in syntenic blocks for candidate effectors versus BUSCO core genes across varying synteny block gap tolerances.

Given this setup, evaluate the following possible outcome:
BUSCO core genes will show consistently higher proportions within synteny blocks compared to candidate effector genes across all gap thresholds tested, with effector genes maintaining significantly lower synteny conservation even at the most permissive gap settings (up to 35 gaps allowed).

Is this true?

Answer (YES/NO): NO